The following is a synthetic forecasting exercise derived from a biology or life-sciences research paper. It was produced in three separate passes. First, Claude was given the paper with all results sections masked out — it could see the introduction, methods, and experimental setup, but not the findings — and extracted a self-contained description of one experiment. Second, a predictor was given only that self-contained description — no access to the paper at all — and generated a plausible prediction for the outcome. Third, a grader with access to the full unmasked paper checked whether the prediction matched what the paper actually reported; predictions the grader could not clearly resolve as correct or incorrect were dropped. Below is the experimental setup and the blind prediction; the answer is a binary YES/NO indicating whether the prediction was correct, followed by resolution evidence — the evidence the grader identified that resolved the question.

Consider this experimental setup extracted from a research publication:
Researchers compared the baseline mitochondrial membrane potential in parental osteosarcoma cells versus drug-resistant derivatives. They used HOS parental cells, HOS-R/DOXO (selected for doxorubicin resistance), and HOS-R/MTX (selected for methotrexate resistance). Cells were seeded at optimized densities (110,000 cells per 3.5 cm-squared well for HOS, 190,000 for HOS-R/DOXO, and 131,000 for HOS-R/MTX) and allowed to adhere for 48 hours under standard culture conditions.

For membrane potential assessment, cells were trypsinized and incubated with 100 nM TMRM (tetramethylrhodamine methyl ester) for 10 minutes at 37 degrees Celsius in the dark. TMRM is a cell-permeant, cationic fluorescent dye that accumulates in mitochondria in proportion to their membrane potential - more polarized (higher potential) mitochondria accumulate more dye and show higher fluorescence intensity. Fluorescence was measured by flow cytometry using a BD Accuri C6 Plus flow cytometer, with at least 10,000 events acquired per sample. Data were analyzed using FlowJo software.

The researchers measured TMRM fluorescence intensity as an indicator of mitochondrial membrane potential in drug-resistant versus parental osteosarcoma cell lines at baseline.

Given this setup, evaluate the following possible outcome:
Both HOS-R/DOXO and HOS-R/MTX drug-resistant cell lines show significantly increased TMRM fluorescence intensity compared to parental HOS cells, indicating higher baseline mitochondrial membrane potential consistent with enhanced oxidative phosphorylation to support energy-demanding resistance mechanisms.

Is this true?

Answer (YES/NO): NO